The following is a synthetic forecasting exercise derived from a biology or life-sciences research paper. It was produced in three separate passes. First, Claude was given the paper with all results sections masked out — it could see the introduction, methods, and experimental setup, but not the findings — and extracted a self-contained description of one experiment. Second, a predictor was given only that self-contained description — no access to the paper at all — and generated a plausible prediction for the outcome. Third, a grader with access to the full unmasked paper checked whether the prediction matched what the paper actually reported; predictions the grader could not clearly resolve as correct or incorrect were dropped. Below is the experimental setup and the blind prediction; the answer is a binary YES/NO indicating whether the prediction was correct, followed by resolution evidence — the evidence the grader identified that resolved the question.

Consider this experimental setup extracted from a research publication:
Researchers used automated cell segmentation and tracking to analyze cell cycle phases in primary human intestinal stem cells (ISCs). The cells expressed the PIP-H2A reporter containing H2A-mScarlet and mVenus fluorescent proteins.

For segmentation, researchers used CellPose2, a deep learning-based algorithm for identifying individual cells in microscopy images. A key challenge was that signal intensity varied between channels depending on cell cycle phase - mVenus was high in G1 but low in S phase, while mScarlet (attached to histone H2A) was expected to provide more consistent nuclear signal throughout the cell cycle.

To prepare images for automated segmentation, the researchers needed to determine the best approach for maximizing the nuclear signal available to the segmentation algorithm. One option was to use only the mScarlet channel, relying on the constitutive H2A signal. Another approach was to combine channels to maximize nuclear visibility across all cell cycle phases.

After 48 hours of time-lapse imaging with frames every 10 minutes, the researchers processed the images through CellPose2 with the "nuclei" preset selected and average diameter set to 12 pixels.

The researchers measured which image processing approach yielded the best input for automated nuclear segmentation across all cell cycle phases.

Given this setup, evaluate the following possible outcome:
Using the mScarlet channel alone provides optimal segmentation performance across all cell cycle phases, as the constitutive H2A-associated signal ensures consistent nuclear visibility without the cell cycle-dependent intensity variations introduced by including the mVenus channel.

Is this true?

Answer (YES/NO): NO